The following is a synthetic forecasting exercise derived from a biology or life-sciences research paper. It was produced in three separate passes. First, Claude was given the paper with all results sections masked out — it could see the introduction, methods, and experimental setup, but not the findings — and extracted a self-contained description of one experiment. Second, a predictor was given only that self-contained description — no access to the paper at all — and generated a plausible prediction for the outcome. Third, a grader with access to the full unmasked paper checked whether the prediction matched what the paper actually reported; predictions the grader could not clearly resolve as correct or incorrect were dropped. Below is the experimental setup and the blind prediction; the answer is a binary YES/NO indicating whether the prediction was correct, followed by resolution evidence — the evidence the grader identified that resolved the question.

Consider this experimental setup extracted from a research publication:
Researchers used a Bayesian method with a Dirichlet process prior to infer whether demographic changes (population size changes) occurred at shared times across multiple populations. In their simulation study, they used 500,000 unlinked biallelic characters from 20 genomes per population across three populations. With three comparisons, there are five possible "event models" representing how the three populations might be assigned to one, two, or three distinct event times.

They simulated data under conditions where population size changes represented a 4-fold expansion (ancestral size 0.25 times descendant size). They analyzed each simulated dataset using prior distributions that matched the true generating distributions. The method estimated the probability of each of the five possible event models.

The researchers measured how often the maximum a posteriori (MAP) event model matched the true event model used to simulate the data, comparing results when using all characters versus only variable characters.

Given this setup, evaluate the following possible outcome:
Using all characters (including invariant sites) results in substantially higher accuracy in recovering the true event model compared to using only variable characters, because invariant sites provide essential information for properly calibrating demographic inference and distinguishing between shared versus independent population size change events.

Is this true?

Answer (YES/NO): YES